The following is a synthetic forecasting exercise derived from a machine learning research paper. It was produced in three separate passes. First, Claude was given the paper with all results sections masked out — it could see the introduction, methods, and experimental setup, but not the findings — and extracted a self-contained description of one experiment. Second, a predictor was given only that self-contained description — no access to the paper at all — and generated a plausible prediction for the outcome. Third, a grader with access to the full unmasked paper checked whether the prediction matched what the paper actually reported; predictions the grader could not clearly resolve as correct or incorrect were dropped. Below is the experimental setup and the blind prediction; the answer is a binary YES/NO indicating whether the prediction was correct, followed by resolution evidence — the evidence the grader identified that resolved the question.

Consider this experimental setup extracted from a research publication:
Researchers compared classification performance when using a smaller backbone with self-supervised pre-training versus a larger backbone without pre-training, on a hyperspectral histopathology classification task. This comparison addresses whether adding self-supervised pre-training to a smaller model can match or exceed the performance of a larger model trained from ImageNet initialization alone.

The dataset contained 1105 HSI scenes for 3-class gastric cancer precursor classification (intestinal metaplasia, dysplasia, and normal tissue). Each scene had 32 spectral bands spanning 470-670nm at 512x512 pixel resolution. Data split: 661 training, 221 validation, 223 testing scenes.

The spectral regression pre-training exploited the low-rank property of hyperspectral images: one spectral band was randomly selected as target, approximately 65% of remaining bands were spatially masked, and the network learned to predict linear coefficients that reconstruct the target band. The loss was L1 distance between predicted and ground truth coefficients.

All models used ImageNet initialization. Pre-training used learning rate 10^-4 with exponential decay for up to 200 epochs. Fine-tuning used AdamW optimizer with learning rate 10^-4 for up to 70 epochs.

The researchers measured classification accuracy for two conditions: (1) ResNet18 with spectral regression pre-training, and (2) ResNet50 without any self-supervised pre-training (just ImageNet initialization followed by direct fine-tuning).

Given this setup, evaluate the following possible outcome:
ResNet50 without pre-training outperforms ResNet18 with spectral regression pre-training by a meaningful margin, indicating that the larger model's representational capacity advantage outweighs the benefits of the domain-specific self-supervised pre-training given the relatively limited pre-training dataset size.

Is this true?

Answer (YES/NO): NO